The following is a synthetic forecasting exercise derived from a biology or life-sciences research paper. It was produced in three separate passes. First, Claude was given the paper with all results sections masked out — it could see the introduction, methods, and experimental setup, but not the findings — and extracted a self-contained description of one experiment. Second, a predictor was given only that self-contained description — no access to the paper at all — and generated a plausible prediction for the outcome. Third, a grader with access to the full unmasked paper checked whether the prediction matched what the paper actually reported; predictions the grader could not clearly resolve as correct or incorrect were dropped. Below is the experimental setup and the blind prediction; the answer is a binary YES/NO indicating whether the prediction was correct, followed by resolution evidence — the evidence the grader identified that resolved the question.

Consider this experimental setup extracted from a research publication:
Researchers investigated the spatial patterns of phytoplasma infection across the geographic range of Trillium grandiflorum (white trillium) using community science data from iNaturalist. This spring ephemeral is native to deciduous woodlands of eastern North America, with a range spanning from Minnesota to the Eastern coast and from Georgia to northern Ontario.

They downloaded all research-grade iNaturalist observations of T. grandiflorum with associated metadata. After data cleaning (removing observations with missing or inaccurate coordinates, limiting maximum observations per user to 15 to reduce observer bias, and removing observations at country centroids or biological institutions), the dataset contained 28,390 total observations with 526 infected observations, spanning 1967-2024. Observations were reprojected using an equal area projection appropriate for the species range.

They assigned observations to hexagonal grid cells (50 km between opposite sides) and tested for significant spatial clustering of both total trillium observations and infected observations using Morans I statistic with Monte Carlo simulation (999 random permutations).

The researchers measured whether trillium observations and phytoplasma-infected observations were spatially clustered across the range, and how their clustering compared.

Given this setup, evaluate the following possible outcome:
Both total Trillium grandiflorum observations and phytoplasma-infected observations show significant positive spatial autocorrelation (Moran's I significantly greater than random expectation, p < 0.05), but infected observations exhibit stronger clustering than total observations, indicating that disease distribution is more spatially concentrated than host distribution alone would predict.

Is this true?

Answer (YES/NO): YES